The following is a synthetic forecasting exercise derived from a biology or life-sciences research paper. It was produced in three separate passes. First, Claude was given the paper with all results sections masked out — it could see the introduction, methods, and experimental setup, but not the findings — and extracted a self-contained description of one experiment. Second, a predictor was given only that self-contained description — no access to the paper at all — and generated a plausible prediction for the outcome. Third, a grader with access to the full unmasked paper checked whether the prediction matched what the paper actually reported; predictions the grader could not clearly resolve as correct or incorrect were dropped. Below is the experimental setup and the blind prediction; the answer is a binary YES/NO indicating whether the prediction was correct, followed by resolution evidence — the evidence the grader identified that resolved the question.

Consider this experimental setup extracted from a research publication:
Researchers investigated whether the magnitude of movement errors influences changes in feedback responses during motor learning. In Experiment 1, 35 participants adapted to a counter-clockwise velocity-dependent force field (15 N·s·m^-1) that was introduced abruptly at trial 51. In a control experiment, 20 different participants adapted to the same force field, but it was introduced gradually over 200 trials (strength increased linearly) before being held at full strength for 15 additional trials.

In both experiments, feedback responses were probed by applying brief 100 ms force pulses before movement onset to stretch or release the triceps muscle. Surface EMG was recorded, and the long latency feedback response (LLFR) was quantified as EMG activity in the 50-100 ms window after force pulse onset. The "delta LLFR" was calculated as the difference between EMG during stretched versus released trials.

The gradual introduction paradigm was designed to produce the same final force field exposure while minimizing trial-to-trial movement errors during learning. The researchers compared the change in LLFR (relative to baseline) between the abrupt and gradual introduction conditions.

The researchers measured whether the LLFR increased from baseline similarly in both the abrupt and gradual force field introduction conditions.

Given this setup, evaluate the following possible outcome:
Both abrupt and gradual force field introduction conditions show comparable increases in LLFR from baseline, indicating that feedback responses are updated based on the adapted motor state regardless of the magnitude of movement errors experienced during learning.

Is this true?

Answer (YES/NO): NO